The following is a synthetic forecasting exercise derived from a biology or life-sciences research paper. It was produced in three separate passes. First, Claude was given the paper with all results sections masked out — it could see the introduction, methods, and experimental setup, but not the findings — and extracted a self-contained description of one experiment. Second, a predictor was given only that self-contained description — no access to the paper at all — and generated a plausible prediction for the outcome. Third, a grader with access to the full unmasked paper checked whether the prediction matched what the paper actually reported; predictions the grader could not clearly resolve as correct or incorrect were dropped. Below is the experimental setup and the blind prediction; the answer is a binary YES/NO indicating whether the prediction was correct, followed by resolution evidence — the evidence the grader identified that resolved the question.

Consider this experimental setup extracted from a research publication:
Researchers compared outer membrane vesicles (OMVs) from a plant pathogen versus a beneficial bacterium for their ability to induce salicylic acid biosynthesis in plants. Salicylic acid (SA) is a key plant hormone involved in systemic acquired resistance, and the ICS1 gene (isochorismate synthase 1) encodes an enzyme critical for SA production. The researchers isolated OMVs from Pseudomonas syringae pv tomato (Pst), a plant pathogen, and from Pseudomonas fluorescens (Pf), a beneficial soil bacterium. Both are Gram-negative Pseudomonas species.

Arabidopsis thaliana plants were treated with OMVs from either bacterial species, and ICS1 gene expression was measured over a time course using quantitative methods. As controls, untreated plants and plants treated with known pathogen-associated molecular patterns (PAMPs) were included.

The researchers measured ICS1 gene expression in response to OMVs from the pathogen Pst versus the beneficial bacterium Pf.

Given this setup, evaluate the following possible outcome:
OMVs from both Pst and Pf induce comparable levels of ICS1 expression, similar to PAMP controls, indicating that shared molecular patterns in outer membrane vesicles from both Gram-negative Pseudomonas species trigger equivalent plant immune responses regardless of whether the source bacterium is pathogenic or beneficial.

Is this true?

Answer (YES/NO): NO